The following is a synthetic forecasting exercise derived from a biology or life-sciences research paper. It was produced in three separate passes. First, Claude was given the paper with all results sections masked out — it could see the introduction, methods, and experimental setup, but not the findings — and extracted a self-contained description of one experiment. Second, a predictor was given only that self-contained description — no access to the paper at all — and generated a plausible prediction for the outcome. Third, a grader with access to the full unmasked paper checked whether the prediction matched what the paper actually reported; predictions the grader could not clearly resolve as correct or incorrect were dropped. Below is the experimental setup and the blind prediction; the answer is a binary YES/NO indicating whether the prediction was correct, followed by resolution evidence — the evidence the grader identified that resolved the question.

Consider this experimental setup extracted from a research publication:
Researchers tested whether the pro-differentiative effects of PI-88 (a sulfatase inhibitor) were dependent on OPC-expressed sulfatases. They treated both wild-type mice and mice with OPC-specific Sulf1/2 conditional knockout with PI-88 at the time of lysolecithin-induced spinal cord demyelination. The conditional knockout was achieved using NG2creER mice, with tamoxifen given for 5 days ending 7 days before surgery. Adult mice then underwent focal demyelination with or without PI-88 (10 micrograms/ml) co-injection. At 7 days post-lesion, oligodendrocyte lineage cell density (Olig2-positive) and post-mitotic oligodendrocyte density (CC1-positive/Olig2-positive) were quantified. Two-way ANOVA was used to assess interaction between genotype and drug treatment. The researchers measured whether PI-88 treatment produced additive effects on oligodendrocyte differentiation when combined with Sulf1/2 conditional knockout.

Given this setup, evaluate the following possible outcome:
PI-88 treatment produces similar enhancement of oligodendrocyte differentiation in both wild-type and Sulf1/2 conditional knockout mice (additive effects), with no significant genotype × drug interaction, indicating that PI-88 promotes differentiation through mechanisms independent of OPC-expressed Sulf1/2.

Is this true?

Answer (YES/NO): NO